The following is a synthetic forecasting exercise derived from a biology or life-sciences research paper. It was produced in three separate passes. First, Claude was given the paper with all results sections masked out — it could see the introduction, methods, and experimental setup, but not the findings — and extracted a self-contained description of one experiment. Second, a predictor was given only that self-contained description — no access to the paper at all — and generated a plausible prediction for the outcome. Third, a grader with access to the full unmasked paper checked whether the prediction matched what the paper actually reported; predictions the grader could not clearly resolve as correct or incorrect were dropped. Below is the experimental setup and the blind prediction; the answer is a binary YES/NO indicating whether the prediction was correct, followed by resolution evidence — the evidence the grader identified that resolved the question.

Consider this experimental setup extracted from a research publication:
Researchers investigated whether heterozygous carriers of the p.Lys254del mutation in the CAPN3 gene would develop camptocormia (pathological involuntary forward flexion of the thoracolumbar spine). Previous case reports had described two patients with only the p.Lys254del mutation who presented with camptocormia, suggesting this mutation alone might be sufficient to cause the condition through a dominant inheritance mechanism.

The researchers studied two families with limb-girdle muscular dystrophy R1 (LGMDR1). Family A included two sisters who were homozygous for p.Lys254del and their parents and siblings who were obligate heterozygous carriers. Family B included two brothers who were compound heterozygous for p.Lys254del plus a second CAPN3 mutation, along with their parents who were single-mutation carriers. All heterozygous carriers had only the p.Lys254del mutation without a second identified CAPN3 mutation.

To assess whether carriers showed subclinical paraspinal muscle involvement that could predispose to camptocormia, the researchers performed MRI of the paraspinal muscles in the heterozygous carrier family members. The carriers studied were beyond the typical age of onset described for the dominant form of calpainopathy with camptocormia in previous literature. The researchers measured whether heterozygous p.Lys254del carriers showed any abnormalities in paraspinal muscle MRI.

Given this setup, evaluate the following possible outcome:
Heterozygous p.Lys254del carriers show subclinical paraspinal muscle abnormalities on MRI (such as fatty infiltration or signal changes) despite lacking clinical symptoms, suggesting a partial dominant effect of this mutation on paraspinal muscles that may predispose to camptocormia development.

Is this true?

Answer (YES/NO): NO